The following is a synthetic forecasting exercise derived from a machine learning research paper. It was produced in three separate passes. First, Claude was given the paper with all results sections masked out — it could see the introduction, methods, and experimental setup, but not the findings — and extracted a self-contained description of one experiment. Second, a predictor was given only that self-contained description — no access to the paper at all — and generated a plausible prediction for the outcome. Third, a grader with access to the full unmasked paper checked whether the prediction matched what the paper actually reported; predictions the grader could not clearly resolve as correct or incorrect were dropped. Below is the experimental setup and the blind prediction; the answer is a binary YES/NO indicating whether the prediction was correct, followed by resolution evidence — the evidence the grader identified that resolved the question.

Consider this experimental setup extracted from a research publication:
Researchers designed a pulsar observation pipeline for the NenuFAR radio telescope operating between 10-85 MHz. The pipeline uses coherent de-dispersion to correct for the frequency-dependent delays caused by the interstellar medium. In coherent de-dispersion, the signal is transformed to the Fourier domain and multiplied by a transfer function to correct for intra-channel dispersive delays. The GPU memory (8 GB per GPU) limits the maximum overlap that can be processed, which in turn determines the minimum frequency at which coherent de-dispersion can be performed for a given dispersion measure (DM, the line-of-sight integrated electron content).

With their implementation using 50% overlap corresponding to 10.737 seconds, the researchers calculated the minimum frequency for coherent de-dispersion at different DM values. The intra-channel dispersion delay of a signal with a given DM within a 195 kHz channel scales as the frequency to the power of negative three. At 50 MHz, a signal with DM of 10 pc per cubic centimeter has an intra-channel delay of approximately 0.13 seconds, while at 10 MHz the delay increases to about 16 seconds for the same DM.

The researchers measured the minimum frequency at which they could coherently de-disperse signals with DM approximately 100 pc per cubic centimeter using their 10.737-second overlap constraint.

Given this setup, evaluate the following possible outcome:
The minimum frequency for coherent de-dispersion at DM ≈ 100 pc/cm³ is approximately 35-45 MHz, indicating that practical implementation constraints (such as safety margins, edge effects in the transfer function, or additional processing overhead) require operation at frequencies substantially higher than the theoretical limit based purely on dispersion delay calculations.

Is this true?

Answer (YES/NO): NO